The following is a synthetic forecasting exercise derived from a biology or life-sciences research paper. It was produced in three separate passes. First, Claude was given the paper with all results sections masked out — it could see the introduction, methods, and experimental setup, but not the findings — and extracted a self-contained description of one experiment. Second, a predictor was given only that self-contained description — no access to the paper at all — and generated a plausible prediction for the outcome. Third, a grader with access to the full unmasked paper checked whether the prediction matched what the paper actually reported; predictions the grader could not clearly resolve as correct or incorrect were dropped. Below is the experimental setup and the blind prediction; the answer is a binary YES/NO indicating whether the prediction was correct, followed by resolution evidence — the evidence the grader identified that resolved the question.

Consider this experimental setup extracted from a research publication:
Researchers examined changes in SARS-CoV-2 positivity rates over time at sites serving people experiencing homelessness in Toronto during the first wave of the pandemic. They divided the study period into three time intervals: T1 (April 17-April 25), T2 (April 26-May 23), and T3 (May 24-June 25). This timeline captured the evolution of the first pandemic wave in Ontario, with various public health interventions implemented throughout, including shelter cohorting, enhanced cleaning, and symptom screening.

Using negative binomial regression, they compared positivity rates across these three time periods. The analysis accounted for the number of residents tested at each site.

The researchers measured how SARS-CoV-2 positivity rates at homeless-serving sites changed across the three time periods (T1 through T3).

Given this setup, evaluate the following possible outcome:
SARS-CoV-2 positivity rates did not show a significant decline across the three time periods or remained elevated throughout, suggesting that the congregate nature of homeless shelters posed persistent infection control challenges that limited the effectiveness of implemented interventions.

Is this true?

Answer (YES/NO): NO